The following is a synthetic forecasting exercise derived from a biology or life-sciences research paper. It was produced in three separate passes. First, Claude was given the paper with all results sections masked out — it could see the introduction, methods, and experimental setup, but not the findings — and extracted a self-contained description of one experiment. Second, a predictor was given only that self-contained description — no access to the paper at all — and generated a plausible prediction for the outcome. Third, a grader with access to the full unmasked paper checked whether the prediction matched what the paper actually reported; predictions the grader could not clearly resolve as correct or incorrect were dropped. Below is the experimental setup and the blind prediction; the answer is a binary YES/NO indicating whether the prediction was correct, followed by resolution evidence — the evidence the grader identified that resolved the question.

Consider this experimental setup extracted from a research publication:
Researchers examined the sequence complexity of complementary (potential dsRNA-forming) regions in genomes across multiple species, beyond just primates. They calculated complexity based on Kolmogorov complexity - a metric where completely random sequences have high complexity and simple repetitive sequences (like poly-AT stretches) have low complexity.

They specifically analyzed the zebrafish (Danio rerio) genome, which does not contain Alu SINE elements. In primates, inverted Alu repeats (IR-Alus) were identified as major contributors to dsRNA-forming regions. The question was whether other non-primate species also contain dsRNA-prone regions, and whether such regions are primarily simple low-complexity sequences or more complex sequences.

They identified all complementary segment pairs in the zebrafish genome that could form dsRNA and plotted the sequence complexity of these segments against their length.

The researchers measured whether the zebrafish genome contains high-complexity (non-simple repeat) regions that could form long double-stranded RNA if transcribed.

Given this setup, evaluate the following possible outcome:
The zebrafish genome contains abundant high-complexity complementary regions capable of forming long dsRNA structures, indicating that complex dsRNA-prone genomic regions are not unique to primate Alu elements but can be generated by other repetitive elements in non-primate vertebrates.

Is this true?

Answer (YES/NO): YES